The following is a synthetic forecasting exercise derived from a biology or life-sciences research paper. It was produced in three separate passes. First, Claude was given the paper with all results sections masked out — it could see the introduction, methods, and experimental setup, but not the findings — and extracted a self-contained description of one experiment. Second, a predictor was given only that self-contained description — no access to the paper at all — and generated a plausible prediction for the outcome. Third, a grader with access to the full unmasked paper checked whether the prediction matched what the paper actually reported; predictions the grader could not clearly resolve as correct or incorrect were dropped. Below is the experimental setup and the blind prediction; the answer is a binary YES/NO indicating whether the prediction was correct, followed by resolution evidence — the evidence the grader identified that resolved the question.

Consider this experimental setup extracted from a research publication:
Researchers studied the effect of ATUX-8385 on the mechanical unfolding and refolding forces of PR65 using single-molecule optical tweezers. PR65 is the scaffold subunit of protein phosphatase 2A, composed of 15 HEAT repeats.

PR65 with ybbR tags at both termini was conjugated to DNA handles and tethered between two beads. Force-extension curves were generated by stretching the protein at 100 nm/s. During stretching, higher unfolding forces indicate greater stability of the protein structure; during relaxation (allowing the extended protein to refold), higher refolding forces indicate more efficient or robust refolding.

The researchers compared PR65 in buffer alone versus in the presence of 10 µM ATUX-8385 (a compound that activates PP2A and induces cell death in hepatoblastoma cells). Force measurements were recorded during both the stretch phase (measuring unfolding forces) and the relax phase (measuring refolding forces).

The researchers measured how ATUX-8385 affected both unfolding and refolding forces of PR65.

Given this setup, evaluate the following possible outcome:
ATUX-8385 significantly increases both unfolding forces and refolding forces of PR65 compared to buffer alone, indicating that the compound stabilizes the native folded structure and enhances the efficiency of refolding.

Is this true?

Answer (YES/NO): YES